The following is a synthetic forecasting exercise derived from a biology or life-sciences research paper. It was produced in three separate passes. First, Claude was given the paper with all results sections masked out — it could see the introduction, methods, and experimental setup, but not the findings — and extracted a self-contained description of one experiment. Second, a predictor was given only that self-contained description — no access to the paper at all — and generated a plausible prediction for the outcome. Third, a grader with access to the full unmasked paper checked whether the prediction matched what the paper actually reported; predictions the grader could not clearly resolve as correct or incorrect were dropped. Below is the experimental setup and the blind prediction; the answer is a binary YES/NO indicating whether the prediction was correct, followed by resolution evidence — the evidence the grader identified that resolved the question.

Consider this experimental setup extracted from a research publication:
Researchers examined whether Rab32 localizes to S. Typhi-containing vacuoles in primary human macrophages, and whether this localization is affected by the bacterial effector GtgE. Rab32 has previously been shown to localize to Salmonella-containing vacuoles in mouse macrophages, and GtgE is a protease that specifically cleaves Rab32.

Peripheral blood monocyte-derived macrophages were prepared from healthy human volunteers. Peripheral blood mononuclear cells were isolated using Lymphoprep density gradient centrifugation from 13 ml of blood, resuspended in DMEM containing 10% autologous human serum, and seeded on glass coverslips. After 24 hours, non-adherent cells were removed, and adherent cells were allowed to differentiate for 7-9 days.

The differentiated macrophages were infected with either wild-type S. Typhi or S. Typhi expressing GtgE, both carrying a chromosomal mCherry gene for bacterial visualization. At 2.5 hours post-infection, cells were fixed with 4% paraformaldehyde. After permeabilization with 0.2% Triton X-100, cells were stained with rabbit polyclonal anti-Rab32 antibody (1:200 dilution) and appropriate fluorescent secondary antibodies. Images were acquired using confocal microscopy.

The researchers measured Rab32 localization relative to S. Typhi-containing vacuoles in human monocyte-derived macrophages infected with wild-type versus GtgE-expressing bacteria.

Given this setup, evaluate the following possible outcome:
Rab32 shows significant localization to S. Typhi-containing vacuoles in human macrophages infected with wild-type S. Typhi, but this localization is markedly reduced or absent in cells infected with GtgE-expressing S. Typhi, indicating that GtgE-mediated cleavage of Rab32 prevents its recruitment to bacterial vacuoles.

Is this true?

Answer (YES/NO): YES